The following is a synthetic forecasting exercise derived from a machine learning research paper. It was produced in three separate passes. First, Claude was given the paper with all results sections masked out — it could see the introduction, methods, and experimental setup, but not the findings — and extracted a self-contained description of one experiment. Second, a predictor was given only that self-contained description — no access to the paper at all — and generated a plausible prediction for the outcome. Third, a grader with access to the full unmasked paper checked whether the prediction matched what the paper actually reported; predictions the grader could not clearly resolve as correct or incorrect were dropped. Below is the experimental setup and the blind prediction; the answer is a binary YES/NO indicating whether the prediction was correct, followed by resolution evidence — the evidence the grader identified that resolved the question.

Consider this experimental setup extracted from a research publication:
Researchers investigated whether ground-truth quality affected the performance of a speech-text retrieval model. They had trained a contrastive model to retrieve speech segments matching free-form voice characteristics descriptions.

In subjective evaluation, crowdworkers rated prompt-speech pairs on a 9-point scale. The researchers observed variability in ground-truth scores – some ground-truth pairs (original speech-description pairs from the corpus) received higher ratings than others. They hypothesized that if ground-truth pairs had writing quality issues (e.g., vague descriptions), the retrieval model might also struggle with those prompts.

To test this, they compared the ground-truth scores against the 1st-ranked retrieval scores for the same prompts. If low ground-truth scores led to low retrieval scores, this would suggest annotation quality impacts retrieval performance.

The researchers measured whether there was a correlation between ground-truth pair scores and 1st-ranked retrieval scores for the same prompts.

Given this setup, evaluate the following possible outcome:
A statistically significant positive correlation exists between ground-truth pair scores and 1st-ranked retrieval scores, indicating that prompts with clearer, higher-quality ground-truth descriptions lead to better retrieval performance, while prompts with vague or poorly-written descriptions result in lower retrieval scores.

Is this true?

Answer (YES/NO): NO